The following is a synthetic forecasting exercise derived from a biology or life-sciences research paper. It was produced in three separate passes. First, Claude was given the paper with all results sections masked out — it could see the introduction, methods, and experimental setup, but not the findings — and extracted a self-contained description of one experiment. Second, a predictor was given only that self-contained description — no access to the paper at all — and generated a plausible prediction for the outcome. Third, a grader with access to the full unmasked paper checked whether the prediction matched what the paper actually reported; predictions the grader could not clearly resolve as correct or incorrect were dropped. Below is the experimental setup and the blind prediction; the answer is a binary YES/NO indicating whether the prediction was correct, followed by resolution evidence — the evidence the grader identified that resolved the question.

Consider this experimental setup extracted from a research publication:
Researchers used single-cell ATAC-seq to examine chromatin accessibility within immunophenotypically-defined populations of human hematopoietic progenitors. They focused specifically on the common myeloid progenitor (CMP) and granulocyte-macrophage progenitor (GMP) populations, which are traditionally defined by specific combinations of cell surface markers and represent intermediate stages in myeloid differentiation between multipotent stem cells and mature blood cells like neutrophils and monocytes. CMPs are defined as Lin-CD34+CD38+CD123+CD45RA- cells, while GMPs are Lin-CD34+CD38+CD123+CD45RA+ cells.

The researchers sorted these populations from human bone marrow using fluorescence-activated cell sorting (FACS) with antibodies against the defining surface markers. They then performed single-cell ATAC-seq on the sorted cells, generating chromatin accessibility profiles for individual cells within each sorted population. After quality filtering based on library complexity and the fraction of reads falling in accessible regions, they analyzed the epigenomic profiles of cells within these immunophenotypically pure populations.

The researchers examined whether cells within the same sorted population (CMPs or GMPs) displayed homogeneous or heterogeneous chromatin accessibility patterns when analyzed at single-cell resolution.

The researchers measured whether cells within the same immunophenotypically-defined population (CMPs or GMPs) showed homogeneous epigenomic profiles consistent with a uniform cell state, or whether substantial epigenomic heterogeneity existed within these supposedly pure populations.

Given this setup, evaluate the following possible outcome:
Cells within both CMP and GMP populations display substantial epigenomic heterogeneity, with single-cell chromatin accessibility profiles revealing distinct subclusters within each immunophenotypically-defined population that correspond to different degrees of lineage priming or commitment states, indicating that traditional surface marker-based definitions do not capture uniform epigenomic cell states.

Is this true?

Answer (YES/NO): YES